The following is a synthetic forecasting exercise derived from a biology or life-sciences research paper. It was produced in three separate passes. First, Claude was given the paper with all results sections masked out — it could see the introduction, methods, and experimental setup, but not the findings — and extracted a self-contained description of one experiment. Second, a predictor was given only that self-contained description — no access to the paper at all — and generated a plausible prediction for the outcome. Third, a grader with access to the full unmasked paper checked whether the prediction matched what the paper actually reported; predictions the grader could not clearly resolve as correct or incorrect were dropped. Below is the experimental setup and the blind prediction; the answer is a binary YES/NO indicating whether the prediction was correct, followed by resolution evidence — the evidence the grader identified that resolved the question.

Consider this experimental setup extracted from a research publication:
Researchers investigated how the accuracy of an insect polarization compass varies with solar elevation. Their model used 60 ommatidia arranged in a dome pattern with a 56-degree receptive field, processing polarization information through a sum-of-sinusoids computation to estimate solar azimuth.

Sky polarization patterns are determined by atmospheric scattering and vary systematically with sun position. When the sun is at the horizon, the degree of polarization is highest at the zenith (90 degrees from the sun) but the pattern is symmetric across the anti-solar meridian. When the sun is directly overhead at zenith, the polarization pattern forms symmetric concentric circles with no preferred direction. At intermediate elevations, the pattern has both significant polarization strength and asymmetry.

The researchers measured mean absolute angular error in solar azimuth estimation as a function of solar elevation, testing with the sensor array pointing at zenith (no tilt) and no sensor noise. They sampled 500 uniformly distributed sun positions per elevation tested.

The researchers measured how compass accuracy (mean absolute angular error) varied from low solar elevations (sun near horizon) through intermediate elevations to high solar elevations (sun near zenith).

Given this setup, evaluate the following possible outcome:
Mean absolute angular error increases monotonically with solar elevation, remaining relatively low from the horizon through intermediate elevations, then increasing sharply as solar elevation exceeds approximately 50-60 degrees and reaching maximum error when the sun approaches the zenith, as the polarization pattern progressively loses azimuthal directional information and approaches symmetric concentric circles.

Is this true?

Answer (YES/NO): NO